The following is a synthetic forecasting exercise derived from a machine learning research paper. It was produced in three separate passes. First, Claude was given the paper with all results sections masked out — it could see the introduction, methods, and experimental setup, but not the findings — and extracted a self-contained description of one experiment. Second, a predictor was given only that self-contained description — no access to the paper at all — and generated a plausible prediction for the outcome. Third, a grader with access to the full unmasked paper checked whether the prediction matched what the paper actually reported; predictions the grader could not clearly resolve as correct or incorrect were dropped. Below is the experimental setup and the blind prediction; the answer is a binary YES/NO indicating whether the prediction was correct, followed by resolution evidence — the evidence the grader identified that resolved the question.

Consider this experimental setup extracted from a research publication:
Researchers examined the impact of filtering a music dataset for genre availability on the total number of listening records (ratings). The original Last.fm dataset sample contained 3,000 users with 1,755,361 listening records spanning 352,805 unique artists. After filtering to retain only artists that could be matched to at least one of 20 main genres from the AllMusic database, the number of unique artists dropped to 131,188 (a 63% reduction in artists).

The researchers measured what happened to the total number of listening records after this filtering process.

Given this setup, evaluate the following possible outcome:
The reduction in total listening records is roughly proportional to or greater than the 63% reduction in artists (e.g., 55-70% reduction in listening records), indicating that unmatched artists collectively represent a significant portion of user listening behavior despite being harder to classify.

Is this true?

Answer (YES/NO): NO